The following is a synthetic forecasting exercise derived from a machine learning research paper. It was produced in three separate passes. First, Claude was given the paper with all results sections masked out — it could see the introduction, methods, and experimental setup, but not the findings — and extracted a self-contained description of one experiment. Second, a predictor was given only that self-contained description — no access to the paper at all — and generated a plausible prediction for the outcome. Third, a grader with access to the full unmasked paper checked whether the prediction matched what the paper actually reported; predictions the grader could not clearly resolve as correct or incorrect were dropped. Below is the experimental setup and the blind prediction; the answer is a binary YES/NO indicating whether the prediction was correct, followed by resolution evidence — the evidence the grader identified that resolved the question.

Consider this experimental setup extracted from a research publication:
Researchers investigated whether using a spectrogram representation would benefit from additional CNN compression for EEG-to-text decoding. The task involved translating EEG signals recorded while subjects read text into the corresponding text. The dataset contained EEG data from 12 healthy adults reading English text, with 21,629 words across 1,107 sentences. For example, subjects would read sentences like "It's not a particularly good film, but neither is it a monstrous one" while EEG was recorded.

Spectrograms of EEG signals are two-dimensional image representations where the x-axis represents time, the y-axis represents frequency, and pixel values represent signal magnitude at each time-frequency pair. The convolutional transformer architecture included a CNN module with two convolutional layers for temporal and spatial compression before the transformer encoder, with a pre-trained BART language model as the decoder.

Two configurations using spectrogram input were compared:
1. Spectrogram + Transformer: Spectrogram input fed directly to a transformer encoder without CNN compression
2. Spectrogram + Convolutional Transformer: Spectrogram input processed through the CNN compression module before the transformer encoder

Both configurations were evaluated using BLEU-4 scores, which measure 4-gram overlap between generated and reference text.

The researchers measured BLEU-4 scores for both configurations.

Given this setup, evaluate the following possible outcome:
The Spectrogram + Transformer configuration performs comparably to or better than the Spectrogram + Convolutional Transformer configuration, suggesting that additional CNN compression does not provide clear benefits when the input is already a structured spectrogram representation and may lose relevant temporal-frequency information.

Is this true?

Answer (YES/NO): YES